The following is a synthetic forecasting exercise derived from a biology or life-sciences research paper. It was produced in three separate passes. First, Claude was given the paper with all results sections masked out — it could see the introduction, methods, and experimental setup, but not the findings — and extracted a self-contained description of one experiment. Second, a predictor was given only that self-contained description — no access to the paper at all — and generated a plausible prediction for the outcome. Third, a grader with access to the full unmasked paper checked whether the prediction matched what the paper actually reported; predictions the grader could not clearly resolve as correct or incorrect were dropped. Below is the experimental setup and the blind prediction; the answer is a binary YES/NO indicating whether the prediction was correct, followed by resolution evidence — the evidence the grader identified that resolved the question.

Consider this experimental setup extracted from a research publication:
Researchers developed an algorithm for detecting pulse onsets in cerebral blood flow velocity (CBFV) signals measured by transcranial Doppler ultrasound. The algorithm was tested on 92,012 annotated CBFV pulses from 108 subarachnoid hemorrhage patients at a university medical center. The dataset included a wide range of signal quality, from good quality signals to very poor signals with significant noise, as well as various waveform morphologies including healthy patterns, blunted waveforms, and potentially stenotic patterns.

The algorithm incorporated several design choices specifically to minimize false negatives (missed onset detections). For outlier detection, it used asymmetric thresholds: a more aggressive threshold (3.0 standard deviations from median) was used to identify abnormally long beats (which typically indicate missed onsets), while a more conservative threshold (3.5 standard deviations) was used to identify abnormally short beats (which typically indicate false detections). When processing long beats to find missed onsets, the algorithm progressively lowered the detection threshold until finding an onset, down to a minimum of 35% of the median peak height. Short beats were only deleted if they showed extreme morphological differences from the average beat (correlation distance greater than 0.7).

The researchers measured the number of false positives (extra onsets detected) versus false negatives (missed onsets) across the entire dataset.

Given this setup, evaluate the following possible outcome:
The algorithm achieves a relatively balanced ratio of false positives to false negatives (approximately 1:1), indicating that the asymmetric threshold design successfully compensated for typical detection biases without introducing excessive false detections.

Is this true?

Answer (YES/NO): YES